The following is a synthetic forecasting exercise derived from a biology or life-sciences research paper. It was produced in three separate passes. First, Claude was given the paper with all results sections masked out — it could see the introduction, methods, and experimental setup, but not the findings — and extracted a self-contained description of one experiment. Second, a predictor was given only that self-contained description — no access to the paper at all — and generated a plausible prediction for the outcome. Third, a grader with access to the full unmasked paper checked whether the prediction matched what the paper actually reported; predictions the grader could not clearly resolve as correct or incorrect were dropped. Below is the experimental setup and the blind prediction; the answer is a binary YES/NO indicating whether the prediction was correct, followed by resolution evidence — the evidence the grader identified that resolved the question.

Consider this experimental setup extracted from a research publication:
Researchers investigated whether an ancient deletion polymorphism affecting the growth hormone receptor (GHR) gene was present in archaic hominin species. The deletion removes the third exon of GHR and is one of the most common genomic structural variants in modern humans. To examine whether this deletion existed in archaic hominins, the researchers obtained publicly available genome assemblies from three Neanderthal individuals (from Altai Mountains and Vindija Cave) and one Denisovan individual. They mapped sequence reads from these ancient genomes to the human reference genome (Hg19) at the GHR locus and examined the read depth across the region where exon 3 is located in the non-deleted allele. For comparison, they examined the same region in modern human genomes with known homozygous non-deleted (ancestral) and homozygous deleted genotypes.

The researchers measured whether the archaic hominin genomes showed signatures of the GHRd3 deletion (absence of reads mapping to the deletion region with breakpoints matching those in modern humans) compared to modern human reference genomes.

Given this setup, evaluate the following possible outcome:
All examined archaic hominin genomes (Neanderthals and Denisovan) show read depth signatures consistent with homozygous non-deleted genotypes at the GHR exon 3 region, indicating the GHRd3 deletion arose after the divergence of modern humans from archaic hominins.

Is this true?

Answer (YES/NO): NO